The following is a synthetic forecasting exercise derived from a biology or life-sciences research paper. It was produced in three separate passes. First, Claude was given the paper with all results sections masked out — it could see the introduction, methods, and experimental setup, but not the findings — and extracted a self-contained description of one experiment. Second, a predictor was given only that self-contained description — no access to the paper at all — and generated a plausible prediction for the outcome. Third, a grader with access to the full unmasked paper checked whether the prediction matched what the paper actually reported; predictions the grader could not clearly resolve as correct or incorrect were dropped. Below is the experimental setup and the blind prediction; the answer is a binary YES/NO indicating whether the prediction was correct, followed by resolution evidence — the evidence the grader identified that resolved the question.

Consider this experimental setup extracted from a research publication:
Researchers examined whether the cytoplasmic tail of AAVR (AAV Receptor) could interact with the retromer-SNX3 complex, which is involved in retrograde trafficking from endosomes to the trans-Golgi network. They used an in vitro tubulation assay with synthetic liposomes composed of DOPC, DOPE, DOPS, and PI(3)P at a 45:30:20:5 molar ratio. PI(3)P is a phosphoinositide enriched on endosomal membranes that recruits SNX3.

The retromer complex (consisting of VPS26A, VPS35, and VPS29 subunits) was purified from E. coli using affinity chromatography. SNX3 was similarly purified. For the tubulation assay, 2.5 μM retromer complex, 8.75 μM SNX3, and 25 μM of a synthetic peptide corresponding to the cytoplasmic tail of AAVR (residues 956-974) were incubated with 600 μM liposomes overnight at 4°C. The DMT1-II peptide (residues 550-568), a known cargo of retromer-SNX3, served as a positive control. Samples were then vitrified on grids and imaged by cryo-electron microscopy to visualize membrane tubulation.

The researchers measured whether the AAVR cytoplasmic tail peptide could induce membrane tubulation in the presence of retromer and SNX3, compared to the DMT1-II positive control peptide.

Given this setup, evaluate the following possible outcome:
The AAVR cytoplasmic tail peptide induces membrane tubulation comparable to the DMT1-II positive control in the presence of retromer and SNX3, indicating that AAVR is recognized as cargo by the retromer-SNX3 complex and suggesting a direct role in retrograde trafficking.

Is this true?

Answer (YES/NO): YES